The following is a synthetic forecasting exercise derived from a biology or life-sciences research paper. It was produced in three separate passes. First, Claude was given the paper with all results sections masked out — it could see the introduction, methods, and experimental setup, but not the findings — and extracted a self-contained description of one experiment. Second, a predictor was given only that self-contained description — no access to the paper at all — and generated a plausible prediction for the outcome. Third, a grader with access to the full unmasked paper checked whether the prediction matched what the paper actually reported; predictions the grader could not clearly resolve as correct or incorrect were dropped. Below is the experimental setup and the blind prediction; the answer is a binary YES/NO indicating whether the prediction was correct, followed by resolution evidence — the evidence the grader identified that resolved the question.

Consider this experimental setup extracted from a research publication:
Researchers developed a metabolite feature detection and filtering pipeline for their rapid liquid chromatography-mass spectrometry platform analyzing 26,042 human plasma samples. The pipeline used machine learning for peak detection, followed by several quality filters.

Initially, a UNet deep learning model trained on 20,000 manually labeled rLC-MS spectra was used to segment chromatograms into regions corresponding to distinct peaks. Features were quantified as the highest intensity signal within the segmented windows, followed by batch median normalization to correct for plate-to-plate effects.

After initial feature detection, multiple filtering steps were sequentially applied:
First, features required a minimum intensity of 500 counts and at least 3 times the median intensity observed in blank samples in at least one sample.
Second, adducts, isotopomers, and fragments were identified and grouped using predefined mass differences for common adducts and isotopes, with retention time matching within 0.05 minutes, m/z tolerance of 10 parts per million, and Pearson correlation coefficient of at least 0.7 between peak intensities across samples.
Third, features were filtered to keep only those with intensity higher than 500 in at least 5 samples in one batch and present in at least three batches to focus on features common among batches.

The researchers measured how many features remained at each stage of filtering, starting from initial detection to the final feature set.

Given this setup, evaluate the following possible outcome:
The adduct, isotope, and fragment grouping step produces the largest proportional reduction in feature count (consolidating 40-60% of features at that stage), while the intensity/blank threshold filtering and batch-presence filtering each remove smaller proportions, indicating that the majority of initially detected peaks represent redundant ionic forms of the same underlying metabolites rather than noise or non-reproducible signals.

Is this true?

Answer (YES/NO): NO